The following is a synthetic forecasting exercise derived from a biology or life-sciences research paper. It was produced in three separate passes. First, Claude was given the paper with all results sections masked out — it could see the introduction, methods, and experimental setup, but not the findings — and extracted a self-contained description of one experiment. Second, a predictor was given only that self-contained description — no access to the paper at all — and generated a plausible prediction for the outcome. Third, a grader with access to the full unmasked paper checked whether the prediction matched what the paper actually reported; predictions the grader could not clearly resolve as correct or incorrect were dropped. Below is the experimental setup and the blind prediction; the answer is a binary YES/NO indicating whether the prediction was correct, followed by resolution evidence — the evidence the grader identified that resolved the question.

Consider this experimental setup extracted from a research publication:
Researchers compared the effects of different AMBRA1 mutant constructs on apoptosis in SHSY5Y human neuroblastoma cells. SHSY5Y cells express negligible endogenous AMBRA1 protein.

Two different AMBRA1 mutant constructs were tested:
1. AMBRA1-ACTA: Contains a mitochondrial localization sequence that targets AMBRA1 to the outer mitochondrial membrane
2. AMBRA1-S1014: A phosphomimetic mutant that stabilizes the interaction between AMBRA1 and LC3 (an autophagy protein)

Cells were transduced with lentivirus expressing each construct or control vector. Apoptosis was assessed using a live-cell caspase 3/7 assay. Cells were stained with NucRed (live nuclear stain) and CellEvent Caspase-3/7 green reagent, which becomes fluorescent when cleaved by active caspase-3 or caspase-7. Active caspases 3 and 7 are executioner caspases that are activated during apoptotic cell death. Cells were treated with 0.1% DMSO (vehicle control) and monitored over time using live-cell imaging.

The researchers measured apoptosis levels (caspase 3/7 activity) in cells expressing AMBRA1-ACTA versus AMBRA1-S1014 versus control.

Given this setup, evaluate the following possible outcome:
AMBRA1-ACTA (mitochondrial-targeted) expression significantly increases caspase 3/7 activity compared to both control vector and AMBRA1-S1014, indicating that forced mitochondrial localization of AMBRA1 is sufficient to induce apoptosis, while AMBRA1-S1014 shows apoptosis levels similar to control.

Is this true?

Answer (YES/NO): NO